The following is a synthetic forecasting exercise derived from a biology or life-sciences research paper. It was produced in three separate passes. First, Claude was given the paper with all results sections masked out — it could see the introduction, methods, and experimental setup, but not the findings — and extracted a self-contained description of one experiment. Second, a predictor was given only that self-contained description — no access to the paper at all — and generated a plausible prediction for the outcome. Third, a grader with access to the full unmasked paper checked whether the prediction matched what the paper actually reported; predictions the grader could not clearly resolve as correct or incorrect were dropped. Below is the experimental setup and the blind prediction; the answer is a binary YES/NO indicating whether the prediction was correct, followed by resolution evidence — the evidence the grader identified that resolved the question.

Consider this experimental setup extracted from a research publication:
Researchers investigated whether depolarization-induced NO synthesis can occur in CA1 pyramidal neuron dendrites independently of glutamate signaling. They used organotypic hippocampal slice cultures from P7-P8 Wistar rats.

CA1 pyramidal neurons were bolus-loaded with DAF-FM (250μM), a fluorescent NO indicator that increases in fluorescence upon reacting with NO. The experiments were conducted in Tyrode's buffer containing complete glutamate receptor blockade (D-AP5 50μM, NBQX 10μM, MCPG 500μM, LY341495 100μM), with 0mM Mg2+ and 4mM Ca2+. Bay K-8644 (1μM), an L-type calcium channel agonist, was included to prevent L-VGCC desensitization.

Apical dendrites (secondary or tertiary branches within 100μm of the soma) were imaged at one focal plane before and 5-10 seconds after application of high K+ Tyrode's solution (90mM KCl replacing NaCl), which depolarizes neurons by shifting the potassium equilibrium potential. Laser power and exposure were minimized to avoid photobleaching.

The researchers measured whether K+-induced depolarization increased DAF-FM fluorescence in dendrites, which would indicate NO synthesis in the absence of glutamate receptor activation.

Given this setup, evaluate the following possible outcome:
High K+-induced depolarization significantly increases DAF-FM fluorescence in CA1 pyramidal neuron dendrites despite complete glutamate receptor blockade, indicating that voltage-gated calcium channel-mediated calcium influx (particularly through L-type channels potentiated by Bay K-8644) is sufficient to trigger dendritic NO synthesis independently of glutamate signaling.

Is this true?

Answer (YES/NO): YES